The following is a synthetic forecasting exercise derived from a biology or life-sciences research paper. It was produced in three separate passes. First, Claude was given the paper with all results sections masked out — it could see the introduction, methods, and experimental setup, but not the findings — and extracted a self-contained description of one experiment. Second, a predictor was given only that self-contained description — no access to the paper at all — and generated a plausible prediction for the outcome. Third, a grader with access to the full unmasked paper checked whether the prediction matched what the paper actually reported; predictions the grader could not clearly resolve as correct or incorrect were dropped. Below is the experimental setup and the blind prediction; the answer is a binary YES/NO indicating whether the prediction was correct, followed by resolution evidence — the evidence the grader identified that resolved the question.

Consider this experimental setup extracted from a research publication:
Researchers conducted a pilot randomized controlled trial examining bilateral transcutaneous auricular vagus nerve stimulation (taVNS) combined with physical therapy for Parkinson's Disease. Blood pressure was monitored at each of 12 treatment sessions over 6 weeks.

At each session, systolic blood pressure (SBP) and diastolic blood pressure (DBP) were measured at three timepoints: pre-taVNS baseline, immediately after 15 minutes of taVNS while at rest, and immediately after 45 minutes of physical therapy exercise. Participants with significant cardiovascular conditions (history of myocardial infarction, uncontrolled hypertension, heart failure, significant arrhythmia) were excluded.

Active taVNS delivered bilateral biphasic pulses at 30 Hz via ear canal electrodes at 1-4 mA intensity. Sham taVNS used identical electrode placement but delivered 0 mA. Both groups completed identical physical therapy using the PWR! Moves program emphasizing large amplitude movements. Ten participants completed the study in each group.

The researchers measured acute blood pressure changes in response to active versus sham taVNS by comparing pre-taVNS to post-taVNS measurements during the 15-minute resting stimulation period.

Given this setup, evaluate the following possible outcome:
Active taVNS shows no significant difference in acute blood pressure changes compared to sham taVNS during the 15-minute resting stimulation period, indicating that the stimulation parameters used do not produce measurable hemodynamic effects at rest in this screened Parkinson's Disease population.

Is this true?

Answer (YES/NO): NO